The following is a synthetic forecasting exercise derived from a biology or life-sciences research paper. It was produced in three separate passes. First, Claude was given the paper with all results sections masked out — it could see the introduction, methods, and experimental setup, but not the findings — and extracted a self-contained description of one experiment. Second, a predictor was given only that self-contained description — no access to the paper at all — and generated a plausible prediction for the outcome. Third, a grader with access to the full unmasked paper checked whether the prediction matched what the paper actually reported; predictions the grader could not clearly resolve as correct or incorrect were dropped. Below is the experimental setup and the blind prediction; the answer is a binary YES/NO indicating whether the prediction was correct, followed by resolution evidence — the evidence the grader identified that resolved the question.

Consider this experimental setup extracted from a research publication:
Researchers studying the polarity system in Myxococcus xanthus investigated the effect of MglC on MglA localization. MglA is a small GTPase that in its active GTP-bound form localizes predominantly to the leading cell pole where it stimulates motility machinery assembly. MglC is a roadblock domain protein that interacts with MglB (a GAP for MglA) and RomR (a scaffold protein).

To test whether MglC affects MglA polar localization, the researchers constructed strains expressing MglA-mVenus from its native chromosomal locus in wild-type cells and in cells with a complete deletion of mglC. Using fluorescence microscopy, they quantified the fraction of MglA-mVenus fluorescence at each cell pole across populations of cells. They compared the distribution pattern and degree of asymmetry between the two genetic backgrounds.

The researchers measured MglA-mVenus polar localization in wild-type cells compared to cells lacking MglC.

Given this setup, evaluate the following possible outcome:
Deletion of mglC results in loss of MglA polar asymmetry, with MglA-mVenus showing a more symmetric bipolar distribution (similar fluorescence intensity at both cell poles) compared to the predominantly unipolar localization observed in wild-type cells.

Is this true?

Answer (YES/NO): NO